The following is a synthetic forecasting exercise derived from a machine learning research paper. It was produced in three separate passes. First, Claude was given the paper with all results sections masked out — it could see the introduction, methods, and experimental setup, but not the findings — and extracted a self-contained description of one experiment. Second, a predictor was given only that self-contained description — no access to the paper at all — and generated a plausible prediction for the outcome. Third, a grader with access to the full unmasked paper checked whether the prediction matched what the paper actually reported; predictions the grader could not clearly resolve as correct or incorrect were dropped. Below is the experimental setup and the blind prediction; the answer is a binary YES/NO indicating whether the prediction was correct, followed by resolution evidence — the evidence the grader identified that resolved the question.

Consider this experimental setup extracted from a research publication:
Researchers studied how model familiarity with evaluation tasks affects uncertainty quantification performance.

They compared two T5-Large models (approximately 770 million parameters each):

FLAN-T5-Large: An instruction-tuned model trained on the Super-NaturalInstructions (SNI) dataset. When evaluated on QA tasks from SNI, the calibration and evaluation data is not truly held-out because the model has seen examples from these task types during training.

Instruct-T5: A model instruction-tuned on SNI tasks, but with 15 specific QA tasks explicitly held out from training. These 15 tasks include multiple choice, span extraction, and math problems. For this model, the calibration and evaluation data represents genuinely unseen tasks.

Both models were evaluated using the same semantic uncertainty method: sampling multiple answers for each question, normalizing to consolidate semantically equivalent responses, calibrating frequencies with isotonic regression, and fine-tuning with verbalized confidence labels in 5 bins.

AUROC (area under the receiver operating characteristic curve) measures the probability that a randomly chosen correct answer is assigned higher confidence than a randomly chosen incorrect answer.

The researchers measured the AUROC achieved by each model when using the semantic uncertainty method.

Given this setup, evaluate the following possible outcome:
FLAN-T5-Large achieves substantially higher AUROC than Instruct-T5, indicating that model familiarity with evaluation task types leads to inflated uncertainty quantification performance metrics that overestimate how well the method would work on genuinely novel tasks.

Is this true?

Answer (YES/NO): YES